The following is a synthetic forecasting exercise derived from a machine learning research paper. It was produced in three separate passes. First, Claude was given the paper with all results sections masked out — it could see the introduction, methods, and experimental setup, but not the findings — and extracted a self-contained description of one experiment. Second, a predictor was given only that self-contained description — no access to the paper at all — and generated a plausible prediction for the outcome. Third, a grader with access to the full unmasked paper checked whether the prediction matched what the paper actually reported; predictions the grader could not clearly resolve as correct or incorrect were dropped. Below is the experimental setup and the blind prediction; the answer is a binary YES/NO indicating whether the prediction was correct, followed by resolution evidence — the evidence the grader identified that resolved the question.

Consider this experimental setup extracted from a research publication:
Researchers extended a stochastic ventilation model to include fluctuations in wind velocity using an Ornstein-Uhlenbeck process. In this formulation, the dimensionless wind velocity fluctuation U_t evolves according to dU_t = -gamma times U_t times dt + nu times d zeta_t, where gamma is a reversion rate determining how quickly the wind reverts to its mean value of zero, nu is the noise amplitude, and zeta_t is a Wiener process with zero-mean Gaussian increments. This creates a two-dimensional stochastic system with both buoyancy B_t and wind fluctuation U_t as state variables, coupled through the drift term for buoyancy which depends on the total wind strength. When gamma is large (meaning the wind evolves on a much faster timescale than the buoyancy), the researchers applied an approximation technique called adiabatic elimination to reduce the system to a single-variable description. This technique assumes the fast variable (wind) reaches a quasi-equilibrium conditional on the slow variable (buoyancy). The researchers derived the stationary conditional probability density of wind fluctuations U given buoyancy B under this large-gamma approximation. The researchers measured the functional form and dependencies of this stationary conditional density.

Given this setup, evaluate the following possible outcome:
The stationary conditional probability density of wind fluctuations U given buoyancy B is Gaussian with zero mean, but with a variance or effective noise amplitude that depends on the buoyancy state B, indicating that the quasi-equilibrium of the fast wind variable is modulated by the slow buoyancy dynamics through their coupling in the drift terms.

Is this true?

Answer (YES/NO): NO